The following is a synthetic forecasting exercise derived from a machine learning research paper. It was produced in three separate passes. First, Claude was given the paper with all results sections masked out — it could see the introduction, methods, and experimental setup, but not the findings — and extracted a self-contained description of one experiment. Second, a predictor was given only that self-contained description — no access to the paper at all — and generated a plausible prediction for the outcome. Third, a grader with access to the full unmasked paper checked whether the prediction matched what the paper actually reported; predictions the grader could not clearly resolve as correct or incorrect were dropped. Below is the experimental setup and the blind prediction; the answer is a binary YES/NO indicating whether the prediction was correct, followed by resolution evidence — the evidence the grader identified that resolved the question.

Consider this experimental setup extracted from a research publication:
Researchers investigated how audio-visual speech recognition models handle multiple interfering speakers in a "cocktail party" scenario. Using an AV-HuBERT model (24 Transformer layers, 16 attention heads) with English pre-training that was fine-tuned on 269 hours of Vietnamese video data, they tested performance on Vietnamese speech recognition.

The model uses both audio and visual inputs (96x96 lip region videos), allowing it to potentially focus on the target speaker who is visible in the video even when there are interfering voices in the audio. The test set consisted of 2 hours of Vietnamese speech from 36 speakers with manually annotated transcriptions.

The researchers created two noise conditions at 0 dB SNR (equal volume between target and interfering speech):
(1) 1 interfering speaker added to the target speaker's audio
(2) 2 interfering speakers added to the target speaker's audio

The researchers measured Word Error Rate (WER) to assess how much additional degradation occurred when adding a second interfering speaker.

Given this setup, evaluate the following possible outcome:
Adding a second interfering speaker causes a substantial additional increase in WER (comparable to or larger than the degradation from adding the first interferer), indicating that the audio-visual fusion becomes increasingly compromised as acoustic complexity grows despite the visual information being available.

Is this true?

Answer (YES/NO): NO